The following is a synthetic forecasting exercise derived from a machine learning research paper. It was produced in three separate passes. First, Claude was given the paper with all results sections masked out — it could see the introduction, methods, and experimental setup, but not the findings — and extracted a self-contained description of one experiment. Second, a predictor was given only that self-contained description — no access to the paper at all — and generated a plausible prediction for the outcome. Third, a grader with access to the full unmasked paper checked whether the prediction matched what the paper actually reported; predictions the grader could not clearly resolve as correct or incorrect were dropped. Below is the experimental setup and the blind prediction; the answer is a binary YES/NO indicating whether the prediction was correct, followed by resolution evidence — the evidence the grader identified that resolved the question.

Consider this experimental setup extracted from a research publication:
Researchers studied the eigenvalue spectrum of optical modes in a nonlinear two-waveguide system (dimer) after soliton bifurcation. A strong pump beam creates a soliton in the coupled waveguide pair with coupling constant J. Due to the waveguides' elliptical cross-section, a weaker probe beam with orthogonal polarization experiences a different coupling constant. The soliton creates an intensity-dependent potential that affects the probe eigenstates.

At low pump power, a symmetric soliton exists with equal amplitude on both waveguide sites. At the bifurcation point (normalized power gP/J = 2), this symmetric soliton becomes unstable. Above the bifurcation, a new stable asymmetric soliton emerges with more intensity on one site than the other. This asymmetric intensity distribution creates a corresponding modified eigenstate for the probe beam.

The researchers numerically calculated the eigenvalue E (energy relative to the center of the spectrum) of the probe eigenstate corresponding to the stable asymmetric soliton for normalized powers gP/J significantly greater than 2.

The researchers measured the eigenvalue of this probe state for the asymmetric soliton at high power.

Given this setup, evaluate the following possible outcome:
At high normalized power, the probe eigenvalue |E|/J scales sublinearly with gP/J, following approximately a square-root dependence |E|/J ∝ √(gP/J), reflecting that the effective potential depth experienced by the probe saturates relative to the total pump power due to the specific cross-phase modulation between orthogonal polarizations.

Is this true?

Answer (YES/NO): NO